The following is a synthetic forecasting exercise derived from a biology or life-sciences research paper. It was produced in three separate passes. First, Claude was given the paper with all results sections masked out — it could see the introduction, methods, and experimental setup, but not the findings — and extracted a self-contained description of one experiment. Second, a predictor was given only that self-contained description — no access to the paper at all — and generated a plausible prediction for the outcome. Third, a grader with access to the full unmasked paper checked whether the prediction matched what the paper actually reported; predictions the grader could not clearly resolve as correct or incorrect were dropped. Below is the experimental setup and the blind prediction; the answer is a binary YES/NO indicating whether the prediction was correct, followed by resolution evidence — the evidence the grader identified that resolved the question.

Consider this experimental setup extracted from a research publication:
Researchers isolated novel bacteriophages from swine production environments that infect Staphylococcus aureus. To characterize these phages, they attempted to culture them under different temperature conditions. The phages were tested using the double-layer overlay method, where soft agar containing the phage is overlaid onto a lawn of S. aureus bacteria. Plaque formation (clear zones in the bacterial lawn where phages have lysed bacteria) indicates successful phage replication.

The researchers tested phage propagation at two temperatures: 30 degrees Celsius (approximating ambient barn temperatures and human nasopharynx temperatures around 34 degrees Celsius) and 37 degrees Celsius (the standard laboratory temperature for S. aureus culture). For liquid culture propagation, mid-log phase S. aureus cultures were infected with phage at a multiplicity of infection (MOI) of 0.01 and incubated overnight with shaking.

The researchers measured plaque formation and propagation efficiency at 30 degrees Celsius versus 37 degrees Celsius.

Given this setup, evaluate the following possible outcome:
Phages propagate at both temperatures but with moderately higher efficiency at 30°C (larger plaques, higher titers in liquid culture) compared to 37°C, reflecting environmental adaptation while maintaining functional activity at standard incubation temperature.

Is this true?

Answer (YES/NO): NO